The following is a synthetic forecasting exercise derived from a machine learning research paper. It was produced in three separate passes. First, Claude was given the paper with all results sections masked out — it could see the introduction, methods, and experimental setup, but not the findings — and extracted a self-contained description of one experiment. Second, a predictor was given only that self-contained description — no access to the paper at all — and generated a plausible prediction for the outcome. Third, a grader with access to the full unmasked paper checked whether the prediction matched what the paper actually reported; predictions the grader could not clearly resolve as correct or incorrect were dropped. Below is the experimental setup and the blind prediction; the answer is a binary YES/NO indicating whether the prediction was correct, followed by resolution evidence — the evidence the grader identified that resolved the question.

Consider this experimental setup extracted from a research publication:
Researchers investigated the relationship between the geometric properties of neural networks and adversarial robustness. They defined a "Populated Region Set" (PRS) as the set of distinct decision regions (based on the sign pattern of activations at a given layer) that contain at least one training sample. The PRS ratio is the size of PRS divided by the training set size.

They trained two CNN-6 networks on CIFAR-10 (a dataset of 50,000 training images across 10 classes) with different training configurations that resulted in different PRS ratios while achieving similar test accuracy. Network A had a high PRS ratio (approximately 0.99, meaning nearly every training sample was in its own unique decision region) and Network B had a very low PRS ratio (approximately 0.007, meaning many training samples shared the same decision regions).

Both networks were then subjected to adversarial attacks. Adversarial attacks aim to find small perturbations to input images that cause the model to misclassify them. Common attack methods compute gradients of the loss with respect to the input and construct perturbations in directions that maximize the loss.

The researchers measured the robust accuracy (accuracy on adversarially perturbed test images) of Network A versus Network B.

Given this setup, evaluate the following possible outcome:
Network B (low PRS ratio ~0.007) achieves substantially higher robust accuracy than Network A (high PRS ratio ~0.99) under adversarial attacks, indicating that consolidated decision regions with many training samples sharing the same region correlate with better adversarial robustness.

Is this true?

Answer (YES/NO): YES